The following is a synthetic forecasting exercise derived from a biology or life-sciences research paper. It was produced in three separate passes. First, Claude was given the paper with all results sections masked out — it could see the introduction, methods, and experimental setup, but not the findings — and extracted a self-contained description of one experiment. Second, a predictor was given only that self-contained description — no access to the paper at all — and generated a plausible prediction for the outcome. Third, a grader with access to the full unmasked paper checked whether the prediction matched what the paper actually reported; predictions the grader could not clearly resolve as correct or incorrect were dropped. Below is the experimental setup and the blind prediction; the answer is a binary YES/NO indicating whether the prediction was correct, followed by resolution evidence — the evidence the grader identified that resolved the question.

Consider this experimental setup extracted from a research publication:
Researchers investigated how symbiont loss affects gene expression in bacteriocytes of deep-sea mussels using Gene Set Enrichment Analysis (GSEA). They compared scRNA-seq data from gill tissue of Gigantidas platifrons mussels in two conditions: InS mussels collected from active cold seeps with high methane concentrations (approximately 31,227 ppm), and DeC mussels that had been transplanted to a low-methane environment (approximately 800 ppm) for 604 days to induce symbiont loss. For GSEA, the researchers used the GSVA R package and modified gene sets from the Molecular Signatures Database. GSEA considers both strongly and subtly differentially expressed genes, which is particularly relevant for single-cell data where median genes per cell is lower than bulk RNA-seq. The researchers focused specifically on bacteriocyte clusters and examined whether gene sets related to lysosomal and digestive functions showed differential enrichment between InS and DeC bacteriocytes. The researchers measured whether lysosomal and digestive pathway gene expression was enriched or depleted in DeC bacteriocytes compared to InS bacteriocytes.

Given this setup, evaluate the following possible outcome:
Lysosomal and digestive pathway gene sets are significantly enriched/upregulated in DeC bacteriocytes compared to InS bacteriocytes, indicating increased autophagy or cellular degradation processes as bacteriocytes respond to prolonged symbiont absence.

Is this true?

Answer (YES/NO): NO